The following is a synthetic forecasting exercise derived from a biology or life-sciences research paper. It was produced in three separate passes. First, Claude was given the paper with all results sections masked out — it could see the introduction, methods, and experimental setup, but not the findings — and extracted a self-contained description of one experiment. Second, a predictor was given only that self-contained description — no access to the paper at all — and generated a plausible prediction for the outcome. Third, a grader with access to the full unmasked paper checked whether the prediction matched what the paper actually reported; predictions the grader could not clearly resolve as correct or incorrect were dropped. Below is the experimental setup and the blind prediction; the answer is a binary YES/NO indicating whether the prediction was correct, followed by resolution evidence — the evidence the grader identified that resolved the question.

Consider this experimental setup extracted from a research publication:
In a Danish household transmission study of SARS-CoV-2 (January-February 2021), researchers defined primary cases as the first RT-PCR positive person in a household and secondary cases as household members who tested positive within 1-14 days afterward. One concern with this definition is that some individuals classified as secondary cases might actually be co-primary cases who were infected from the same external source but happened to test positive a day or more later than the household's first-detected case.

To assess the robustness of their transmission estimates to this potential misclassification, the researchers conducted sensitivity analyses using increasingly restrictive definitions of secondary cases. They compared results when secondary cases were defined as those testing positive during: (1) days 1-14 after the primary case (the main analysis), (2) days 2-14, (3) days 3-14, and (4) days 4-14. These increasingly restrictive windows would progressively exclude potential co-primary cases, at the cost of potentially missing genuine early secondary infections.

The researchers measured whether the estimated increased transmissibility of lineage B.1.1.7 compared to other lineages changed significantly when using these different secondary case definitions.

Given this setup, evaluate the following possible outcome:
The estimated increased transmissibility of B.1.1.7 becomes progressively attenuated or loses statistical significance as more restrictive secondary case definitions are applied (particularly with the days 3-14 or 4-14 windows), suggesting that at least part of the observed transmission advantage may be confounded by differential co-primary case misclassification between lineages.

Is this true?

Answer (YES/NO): NO